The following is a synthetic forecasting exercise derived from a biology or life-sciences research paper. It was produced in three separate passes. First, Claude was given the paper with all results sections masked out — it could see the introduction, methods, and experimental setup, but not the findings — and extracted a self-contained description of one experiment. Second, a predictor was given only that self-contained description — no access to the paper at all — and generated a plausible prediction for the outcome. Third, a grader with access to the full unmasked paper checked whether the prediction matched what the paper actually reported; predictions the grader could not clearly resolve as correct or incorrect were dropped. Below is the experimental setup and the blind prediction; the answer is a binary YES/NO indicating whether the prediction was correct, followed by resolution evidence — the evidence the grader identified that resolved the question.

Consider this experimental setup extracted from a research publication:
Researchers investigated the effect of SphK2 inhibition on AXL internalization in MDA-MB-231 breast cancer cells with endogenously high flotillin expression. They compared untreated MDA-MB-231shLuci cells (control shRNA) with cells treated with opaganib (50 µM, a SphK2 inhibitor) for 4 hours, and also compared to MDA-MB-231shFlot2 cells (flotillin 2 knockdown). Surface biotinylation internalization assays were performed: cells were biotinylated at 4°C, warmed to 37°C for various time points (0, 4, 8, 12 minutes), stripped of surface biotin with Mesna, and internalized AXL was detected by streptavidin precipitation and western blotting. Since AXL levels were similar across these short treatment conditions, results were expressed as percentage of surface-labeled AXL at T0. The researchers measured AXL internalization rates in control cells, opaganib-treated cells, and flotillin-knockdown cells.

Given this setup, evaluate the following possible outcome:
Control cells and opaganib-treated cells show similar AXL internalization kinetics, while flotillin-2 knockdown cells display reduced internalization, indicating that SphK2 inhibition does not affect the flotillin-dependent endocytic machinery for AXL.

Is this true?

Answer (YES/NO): NO